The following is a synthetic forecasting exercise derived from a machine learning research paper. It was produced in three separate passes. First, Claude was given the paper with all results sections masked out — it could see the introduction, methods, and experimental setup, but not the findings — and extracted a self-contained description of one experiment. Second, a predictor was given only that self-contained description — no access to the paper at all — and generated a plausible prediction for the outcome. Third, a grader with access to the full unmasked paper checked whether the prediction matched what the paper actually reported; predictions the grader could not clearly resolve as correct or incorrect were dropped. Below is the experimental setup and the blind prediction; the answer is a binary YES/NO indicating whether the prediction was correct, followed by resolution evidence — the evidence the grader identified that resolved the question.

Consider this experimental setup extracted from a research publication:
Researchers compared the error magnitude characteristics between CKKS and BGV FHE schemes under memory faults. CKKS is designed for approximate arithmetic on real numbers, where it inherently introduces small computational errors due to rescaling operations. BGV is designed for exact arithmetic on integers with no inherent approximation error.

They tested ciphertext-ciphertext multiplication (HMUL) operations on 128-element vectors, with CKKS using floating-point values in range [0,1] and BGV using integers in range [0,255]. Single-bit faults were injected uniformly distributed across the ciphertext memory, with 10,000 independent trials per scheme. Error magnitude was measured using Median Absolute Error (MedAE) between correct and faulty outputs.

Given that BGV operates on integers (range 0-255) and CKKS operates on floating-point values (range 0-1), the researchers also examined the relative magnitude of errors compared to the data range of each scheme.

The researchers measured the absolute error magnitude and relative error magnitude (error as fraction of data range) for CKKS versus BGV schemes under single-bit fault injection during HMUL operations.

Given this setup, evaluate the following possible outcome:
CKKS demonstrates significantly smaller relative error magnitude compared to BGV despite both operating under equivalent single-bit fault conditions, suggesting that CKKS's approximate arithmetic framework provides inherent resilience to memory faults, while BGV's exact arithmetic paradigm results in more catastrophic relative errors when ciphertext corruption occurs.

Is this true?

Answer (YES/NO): NO